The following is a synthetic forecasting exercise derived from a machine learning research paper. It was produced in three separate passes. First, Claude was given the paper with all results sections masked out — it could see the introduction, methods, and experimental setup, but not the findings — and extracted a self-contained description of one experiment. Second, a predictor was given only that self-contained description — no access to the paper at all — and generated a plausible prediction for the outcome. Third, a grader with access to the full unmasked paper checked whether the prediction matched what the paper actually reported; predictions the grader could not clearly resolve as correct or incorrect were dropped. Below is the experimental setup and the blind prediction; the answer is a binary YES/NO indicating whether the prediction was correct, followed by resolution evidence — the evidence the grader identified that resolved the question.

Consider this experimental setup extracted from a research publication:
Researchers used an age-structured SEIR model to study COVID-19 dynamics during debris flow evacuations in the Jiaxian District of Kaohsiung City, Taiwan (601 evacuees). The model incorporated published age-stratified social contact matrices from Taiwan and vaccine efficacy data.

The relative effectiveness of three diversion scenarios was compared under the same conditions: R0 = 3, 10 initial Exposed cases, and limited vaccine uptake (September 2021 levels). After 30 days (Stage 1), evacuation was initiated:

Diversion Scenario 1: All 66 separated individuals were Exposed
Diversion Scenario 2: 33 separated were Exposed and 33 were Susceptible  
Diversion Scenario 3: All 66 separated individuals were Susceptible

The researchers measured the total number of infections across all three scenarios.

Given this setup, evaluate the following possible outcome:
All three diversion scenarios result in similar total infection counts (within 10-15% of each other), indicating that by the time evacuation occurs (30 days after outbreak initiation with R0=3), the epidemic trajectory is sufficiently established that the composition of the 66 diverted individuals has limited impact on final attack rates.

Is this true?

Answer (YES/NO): NO